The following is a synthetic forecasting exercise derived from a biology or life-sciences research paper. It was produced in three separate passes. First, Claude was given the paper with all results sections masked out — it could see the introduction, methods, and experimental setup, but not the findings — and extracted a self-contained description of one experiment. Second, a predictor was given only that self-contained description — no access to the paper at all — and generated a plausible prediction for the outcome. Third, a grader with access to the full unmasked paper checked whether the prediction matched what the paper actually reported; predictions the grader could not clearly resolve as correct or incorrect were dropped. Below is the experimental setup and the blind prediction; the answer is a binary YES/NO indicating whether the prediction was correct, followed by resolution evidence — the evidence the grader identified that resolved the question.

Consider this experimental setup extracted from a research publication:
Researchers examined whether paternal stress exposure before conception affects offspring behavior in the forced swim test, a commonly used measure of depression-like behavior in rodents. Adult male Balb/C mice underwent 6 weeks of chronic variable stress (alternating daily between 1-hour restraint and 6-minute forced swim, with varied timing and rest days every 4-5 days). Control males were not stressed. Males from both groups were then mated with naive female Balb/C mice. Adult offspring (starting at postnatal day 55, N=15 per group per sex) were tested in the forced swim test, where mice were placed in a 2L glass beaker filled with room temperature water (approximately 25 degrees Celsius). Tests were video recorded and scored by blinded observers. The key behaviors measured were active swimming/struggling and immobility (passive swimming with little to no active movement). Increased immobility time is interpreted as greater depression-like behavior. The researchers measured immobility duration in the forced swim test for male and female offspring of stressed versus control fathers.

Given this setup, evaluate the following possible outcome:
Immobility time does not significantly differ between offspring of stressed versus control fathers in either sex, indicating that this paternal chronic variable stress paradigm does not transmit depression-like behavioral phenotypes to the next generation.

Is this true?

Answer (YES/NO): NO